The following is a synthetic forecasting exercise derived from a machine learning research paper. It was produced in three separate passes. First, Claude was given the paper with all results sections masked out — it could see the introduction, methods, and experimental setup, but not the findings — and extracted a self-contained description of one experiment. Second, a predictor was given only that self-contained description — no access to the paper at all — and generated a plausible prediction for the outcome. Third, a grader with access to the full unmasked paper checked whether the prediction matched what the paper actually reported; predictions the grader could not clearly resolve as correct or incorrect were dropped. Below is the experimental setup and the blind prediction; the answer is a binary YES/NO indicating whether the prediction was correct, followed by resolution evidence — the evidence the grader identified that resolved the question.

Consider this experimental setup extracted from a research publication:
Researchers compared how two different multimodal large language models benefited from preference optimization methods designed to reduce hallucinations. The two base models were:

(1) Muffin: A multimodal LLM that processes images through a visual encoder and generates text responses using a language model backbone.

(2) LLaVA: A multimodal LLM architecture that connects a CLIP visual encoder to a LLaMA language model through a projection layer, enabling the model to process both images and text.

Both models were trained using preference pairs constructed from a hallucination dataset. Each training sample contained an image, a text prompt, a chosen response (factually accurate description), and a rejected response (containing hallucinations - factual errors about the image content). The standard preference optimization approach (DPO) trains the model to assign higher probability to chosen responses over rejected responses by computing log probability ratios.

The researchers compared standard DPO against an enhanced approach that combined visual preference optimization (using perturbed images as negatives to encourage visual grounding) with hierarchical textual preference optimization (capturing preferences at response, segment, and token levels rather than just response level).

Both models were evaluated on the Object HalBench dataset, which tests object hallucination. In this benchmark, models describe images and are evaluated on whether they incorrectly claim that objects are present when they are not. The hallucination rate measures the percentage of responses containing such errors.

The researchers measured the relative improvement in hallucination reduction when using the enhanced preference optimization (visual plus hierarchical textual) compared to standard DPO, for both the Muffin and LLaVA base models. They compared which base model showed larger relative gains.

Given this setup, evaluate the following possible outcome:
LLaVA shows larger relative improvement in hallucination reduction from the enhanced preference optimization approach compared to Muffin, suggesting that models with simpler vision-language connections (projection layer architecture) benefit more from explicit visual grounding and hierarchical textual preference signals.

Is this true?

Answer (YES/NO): YES